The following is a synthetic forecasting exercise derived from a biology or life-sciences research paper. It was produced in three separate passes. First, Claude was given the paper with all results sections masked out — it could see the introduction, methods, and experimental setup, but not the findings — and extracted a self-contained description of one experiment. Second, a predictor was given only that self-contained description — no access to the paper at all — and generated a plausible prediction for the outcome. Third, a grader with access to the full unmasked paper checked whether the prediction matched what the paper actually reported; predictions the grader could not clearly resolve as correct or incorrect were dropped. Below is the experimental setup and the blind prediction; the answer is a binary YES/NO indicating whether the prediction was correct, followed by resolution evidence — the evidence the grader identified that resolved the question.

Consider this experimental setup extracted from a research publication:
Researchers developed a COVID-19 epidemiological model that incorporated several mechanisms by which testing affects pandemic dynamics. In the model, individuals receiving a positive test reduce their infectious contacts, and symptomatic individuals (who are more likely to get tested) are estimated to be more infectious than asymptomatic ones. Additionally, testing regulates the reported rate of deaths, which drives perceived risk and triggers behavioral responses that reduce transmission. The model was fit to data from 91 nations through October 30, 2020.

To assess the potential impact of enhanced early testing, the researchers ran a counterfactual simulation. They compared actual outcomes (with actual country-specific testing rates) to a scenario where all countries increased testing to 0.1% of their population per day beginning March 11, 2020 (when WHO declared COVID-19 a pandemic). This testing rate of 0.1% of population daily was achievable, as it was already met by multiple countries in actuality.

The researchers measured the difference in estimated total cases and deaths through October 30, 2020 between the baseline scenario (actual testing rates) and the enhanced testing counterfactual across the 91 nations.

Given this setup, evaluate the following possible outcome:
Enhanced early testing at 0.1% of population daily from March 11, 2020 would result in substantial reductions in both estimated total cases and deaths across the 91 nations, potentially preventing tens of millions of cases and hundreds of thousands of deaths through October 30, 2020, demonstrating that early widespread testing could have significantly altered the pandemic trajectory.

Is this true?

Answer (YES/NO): NO